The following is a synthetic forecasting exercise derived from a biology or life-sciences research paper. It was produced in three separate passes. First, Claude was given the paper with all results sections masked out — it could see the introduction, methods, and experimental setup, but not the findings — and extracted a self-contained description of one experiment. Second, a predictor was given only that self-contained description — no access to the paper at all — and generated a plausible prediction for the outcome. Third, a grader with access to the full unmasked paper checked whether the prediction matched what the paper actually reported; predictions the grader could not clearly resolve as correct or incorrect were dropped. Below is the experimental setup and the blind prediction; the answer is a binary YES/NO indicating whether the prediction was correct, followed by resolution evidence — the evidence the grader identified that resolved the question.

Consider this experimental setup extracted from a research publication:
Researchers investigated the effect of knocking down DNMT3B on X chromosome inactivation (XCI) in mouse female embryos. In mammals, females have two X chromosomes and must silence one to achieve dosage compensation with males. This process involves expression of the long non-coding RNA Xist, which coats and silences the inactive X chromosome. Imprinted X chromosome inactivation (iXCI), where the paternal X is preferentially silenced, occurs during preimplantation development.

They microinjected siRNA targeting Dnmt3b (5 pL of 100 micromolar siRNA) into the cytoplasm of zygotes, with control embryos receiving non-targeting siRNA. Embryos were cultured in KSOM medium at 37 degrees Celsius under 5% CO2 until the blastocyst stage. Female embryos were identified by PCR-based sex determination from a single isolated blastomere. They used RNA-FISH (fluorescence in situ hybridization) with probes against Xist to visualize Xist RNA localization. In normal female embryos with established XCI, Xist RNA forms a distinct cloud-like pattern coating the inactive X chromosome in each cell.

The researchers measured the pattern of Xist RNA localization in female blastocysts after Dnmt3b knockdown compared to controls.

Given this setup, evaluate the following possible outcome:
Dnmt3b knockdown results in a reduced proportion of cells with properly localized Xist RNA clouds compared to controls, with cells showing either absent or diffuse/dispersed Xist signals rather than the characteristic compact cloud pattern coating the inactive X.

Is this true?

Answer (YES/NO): NO